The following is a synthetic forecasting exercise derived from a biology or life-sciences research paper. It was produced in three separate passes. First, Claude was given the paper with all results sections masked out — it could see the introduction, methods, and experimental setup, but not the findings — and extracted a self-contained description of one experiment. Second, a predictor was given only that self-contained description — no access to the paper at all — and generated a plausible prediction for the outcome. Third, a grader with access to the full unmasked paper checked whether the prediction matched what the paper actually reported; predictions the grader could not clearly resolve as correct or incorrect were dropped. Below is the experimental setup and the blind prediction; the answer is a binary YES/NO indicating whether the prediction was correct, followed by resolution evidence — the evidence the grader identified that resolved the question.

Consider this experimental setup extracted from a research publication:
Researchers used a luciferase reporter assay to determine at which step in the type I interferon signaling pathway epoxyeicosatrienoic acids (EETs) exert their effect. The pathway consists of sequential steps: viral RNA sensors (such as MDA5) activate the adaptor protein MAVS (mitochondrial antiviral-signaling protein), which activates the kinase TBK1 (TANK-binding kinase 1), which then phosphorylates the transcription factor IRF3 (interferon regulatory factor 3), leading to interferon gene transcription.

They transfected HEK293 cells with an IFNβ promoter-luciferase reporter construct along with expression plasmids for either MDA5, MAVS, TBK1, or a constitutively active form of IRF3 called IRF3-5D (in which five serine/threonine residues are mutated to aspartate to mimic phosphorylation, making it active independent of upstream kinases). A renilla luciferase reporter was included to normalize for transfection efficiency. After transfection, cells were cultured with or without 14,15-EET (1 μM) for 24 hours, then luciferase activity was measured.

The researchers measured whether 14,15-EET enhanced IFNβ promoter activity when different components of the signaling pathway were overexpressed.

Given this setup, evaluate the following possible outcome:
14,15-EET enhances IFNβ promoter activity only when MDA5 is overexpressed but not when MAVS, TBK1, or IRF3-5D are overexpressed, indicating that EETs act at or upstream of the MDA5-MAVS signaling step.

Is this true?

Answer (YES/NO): NO